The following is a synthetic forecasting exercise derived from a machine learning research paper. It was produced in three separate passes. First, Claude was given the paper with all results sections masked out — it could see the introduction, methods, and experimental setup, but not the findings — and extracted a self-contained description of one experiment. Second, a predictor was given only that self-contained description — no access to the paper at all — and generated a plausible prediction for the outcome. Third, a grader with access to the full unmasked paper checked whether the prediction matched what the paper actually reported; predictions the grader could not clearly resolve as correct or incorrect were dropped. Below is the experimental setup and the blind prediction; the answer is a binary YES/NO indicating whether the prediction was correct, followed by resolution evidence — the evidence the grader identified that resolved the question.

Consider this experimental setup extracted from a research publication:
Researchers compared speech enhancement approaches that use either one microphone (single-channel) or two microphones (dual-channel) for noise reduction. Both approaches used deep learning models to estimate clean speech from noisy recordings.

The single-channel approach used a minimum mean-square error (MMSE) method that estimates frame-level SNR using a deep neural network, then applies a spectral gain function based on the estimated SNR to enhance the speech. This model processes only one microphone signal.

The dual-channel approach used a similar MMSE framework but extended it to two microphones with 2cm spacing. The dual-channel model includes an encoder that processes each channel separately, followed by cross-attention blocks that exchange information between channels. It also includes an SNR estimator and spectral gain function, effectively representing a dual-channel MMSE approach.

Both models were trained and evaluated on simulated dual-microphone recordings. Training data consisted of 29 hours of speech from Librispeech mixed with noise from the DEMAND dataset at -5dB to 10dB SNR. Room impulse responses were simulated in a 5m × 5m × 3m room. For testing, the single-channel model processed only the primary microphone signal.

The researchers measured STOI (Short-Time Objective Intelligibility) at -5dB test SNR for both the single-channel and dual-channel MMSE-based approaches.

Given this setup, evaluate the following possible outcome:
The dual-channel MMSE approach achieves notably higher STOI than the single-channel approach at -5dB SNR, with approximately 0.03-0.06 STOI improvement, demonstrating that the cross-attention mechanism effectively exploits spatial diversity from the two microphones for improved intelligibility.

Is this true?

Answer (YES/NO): NO